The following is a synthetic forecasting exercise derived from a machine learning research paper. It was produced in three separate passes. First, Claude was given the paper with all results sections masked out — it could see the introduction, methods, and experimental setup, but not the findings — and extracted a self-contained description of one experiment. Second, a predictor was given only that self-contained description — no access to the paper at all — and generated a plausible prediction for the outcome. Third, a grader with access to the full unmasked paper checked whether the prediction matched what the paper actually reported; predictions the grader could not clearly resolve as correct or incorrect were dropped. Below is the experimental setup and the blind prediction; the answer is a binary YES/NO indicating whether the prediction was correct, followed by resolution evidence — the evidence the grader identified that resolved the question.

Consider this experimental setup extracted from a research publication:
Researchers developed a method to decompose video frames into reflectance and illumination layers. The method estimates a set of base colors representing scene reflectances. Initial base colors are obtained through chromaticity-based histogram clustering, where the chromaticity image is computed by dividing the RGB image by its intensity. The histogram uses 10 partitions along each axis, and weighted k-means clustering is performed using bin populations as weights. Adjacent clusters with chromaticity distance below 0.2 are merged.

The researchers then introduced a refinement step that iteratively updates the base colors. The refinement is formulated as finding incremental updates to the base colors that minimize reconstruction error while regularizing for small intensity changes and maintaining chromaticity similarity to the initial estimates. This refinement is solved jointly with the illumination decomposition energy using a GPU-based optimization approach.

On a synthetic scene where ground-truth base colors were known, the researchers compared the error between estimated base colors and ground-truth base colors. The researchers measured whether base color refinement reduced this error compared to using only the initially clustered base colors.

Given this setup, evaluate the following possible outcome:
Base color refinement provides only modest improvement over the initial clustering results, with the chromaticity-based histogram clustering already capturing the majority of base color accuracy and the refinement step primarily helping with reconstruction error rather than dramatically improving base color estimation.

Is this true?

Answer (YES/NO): NO